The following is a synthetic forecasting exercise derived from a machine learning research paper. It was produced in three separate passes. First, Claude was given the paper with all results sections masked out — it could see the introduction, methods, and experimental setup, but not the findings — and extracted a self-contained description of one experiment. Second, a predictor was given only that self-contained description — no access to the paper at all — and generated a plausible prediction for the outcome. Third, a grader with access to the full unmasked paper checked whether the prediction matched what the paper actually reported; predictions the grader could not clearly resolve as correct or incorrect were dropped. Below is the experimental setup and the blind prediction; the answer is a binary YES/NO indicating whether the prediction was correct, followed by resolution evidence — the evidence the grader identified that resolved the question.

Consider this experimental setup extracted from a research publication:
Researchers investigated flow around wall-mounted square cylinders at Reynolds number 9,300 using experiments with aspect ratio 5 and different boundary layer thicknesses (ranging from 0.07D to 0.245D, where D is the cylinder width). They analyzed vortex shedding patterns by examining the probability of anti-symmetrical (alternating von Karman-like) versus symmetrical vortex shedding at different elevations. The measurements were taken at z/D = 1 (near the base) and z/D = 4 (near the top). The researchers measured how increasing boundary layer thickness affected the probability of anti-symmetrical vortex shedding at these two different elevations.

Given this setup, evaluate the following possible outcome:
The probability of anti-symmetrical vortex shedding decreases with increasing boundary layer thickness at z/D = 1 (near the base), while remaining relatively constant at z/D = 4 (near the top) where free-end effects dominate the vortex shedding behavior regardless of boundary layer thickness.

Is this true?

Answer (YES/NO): NO